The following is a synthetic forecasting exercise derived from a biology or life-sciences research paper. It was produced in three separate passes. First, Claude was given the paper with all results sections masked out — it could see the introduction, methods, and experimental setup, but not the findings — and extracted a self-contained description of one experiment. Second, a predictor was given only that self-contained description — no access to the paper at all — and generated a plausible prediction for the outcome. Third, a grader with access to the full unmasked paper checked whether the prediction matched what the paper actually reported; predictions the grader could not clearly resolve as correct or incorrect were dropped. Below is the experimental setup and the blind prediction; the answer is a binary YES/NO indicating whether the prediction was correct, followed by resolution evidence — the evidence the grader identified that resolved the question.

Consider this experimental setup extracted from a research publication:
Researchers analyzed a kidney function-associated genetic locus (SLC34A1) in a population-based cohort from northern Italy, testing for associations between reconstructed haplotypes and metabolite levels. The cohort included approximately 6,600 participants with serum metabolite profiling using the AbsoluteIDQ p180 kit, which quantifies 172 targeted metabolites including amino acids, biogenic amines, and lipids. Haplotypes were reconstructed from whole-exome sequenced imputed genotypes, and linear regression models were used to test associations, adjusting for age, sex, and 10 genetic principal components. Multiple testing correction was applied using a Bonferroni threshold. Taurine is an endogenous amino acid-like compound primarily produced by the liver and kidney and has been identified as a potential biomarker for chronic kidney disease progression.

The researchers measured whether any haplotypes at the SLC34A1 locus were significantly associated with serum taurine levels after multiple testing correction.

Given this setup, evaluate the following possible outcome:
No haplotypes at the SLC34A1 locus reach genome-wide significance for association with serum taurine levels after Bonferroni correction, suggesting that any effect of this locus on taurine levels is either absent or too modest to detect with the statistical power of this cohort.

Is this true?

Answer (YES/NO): NO